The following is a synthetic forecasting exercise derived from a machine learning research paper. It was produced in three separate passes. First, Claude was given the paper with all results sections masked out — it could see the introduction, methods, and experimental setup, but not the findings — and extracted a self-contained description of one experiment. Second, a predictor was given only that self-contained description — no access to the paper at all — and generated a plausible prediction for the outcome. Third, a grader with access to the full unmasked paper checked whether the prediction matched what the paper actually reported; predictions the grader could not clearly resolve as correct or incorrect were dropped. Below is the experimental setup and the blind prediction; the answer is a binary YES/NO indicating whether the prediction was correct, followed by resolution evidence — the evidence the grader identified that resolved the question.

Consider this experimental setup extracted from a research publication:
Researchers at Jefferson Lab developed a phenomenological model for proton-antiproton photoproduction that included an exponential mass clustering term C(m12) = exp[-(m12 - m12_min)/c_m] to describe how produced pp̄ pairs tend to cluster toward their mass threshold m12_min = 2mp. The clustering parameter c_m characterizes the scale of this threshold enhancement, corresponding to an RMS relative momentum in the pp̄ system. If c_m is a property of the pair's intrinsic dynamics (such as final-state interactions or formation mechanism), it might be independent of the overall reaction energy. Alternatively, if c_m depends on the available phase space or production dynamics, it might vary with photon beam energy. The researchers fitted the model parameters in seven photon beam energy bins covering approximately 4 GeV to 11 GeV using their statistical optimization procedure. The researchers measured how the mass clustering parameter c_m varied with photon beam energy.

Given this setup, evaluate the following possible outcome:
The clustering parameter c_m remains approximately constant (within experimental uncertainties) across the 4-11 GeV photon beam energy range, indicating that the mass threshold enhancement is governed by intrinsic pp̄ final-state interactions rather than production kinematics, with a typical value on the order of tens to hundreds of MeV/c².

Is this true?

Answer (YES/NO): YES